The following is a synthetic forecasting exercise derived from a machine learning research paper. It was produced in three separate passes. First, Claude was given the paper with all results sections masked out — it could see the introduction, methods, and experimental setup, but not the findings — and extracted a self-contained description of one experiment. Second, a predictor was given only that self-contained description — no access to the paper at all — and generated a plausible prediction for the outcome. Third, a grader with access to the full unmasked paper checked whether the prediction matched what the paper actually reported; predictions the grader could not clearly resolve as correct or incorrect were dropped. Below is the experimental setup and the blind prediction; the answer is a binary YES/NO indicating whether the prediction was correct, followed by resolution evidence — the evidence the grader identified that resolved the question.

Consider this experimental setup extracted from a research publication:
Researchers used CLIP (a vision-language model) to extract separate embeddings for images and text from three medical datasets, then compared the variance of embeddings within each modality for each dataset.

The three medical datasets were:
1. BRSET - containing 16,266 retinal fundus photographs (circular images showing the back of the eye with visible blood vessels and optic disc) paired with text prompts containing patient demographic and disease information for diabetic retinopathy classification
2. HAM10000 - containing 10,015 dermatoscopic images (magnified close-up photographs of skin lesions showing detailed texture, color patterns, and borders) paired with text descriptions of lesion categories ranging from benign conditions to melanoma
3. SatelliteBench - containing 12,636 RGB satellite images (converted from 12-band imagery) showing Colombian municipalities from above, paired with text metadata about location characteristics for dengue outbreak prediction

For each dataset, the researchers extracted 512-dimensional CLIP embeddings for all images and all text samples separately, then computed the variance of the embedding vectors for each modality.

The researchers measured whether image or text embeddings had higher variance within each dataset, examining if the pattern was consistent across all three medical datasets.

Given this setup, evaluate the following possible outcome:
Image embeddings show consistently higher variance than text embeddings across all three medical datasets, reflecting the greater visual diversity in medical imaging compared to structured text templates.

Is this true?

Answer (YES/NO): NO